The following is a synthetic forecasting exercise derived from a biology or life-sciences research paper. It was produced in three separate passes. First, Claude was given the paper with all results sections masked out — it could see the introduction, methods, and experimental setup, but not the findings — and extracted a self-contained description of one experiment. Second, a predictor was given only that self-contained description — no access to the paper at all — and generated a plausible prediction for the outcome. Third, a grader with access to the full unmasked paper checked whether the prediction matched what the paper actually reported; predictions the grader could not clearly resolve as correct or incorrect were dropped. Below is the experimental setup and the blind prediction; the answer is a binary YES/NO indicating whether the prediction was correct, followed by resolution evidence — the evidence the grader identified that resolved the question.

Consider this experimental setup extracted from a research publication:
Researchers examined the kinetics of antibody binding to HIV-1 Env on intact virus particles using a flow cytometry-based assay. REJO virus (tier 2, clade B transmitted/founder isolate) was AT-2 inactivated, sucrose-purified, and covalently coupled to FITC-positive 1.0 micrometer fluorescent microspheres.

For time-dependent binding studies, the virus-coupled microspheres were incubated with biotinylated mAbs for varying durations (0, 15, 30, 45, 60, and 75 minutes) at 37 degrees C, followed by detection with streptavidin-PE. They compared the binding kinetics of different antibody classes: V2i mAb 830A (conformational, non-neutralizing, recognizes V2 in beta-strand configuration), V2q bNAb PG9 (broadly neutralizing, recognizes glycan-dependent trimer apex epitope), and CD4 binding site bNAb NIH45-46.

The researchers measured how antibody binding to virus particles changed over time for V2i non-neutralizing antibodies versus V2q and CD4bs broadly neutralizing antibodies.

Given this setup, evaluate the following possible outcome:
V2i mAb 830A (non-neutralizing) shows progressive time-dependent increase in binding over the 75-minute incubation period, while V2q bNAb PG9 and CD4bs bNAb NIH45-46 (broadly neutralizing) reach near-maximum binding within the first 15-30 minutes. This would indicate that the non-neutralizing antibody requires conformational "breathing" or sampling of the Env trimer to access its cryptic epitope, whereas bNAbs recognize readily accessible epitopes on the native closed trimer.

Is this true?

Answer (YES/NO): NO